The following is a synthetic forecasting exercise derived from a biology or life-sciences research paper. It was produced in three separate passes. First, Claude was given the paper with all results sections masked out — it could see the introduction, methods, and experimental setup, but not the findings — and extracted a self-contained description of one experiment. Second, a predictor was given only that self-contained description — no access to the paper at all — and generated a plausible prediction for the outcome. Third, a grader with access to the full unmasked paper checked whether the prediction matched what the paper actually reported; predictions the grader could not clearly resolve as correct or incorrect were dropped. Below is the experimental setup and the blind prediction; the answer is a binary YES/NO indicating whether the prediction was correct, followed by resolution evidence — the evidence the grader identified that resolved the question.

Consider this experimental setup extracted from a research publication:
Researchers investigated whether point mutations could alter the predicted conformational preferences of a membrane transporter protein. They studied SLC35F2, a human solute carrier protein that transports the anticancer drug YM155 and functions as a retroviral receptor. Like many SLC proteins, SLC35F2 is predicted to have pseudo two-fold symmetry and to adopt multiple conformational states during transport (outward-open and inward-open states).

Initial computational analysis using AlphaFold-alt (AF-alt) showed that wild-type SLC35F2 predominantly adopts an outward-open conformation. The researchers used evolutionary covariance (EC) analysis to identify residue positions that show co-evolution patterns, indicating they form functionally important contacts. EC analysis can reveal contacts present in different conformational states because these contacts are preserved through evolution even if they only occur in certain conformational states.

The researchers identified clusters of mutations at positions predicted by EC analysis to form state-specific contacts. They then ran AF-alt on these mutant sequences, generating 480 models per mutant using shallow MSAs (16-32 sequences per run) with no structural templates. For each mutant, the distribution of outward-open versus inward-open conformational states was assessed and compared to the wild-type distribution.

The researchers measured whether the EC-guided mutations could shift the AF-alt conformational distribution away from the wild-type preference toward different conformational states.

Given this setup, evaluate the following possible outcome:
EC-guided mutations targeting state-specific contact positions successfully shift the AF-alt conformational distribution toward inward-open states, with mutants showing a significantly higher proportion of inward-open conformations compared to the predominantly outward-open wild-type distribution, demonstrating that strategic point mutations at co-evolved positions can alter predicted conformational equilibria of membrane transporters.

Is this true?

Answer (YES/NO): YES